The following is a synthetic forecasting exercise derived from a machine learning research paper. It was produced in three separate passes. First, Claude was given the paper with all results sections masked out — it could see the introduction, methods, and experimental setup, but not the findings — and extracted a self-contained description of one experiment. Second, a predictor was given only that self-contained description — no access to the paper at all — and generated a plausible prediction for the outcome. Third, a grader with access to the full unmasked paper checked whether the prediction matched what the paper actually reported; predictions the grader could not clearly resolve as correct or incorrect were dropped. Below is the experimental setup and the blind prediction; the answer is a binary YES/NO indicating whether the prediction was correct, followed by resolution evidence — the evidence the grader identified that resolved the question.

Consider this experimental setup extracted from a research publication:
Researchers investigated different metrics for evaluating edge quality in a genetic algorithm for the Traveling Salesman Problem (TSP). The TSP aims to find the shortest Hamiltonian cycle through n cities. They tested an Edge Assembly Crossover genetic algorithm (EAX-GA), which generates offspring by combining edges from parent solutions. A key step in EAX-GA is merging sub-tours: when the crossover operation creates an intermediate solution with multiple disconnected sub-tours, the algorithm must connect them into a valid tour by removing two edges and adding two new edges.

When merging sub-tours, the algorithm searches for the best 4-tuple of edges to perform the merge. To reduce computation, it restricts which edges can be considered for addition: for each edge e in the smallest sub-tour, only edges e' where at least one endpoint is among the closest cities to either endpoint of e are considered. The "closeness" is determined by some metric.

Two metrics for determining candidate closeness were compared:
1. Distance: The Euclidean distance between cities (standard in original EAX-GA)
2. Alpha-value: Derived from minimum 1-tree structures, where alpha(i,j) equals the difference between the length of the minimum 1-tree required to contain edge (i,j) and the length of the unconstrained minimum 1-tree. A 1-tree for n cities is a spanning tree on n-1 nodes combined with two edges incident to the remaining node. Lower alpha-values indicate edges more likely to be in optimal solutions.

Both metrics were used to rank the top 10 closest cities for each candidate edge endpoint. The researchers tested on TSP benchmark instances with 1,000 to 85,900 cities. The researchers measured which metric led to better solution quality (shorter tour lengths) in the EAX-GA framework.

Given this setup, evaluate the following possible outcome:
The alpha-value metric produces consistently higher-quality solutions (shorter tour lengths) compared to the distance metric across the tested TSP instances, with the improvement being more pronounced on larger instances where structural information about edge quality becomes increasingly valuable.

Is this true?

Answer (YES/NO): NO